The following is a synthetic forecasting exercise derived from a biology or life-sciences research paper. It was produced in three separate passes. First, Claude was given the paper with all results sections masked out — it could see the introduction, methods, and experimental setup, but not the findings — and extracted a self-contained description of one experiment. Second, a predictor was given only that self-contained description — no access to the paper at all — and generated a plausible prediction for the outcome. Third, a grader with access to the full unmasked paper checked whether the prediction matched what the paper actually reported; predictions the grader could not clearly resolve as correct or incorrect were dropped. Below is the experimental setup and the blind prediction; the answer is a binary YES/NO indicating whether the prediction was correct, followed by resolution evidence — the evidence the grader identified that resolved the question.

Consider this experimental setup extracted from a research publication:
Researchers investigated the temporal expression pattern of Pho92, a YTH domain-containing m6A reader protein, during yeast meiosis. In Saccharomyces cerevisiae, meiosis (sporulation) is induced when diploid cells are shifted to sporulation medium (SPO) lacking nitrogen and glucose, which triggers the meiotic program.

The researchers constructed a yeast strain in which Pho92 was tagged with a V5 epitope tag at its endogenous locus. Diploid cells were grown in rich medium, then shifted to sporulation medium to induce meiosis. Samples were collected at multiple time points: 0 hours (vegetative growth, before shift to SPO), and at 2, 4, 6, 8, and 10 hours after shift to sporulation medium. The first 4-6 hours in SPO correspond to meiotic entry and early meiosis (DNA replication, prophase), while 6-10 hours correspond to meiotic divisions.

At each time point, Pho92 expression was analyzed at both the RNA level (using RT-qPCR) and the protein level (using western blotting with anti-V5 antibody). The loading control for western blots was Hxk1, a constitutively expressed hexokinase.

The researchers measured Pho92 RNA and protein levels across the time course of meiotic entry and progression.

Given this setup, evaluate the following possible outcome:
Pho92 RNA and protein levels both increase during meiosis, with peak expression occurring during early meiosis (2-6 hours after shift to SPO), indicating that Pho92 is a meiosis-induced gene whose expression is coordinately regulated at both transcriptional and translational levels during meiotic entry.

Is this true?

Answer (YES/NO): YES